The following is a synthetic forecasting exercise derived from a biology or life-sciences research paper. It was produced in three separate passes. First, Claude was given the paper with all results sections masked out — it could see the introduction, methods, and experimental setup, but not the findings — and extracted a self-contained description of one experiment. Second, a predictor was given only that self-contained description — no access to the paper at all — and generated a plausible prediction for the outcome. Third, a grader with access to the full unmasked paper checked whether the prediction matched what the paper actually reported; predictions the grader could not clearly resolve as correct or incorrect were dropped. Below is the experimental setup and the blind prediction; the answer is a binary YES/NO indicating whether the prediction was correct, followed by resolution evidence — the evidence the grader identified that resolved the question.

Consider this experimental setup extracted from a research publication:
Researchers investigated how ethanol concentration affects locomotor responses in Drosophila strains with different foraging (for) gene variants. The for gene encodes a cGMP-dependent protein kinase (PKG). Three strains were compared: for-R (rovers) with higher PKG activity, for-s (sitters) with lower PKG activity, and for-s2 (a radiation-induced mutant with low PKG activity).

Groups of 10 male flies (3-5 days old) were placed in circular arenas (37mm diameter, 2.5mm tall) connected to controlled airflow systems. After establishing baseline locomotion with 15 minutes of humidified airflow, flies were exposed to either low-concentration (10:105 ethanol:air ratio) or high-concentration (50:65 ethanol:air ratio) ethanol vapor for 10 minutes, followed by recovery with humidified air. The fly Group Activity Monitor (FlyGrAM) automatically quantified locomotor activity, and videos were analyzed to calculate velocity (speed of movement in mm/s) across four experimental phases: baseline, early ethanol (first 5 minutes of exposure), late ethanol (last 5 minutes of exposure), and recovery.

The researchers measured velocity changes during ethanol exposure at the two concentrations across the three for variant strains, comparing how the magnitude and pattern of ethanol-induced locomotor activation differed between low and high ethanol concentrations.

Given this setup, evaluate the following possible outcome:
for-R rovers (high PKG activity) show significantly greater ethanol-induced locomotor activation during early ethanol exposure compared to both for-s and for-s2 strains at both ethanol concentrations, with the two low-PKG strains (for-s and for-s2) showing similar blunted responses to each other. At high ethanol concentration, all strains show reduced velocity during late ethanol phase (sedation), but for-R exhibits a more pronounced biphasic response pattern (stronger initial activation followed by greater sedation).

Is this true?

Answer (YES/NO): NO